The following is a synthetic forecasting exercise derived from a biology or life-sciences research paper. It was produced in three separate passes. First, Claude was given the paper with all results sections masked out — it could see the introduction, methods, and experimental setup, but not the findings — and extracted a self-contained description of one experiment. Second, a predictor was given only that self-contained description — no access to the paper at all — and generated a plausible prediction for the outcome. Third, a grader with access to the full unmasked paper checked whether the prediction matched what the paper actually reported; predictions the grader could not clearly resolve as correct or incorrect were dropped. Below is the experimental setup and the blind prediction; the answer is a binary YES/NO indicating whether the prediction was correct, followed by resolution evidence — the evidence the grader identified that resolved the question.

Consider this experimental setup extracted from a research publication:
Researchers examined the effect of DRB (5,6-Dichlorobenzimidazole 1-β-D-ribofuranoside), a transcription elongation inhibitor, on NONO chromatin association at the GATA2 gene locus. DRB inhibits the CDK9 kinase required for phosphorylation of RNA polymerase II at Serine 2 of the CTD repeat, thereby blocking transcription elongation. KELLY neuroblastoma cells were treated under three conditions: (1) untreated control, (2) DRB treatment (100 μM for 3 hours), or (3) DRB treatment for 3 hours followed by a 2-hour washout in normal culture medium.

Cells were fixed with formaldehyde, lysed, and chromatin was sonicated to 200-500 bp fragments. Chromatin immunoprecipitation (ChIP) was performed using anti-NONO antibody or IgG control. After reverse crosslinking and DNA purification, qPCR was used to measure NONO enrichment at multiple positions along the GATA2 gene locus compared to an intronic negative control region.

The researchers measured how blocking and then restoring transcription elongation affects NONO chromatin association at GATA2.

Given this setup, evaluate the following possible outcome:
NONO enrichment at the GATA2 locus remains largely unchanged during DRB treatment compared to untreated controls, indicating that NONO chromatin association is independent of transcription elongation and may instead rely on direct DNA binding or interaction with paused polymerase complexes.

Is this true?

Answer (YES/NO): YES